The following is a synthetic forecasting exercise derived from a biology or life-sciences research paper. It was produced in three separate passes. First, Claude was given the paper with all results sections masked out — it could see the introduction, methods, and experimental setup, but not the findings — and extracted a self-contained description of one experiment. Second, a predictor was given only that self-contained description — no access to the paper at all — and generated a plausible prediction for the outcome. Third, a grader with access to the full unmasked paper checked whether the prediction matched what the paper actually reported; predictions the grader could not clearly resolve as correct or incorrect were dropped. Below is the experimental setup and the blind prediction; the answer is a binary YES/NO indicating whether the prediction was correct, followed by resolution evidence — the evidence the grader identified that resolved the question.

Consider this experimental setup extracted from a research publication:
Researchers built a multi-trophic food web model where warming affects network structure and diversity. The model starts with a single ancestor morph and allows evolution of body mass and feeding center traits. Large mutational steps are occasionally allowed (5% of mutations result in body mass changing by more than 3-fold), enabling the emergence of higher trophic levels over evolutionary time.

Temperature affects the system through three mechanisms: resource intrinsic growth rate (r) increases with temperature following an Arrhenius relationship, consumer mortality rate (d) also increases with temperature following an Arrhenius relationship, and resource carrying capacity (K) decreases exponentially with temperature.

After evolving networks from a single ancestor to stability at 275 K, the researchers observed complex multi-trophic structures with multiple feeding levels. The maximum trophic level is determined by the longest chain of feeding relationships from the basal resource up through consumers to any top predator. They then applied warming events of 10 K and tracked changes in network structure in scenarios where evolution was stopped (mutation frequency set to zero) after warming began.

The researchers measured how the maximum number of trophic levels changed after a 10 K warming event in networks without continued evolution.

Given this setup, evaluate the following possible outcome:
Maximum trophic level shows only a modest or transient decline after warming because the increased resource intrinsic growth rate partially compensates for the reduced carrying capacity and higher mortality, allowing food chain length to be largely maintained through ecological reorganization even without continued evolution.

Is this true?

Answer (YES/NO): NO